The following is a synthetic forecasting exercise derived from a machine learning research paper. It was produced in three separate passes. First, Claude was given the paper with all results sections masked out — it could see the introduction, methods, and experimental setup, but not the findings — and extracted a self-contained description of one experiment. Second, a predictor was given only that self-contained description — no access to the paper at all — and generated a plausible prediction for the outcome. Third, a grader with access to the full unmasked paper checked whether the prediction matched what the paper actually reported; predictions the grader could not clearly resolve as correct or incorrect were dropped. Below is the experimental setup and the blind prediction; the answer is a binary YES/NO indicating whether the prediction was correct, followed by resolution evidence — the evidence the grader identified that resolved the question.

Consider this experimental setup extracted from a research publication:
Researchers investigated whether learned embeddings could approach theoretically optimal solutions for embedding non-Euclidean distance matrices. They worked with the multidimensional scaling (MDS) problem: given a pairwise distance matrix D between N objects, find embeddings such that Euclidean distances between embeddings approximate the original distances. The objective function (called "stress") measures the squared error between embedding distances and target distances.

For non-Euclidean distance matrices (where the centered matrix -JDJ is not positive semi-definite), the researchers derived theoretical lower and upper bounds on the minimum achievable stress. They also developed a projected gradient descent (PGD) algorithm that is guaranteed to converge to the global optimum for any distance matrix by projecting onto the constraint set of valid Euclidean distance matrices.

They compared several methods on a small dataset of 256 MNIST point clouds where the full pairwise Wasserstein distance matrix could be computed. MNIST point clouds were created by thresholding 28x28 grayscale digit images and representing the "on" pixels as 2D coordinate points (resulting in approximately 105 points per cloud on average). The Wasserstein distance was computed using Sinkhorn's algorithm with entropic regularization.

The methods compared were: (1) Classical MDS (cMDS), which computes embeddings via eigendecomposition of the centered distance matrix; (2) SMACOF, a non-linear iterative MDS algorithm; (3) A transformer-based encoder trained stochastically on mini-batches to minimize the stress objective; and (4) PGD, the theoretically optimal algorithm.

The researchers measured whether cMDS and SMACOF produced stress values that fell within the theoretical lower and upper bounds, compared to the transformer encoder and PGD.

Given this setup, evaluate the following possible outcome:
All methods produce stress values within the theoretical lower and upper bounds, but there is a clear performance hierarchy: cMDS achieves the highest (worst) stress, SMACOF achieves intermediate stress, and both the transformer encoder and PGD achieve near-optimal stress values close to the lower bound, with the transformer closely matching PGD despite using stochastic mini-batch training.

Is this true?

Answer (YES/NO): NO